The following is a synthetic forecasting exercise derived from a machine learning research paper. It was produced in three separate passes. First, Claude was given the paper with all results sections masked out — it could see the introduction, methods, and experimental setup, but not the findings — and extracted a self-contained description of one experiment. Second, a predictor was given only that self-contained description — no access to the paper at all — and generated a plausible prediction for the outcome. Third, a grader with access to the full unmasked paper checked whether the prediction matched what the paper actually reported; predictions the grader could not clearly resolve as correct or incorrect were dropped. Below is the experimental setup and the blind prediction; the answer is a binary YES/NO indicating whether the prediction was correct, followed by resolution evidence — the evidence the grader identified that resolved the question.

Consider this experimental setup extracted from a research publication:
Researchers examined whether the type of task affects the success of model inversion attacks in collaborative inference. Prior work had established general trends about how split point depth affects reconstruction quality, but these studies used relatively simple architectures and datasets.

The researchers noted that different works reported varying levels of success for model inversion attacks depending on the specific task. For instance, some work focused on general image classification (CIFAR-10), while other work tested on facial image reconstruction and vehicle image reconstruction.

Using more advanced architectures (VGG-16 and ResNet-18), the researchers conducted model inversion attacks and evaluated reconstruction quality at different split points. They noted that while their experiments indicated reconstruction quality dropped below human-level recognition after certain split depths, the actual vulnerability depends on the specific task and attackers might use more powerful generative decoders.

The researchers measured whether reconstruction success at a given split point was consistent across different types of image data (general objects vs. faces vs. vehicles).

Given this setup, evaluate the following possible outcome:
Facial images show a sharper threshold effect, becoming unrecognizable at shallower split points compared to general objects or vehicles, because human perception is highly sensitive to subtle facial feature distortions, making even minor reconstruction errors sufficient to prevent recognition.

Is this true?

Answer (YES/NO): NO